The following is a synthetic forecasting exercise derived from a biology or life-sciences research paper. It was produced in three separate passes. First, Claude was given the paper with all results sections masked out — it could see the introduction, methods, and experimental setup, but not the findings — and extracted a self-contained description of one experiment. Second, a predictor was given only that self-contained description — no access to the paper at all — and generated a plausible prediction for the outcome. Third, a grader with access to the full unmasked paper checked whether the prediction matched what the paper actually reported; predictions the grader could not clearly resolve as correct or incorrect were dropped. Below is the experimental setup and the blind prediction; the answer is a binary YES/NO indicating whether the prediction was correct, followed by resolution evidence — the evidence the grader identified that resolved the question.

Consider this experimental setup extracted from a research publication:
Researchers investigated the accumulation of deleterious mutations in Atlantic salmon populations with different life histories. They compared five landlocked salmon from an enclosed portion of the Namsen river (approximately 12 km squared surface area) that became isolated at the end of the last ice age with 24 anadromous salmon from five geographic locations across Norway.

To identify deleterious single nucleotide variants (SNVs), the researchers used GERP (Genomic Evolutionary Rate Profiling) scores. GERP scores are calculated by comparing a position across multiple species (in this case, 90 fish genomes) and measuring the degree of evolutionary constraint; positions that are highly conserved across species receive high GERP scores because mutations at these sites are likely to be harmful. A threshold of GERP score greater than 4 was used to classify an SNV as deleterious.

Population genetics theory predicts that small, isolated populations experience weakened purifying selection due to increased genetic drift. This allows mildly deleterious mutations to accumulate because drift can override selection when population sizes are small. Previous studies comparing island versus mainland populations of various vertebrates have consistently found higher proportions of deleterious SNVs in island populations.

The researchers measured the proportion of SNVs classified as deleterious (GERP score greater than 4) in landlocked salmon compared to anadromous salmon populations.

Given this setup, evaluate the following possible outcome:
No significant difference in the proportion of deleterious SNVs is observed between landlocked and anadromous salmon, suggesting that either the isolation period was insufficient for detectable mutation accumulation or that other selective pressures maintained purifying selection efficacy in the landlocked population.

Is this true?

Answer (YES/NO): NO